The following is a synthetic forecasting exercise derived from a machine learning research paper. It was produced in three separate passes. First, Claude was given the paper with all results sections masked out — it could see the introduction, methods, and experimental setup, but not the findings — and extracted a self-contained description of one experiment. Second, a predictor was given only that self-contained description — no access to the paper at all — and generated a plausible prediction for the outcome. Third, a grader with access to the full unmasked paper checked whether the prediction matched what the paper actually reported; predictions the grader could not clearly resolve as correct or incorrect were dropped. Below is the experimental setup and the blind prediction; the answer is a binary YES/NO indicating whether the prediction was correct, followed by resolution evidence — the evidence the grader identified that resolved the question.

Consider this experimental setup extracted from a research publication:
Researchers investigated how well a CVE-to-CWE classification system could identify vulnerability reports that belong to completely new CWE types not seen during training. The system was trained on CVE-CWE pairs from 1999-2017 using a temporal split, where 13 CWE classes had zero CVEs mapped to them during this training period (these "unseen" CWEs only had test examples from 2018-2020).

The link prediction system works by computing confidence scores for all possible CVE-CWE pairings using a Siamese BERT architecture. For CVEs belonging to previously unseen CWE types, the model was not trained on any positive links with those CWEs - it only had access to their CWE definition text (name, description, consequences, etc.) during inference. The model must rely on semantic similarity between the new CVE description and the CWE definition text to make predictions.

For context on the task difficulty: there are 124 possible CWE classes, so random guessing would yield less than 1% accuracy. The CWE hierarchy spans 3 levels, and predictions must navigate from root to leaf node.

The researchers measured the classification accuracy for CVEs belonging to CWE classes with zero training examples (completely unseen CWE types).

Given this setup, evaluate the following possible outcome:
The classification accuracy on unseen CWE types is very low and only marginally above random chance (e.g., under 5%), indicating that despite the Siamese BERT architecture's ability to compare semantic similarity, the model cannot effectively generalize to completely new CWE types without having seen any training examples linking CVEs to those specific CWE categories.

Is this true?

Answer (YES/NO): NO